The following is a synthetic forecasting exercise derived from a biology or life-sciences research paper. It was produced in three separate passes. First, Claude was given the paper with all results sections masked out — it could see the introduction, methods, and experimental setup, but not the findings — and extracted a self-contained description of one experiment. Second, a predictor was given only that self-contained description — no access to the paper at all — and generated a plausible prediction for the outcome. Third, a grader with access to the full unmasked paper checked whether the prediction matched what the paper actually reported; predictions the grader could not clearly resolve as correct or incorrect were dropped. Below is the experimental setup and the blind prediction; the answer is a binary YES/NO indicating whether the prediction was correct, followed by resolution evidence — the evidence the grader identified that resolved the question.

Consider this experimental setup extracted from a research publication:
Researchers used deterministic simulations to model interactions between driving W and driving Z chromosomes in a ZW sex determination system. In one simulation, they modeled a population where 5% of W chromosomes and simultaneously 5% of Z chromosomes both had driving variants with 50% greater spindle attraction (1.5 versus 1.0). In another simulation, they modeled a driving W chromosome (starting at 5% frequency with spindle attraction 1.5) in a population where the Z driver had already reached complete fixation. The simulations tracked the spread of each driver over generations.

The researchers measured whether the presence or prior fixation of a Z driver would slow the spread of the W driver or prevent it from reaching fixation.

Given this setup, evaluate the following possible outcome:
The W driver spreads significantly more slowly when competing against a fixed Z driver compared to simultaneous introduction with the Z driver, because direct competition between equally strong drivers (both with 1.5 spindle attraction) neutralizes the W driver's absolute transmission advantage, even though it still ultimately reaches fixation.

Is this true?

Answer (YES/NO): NO